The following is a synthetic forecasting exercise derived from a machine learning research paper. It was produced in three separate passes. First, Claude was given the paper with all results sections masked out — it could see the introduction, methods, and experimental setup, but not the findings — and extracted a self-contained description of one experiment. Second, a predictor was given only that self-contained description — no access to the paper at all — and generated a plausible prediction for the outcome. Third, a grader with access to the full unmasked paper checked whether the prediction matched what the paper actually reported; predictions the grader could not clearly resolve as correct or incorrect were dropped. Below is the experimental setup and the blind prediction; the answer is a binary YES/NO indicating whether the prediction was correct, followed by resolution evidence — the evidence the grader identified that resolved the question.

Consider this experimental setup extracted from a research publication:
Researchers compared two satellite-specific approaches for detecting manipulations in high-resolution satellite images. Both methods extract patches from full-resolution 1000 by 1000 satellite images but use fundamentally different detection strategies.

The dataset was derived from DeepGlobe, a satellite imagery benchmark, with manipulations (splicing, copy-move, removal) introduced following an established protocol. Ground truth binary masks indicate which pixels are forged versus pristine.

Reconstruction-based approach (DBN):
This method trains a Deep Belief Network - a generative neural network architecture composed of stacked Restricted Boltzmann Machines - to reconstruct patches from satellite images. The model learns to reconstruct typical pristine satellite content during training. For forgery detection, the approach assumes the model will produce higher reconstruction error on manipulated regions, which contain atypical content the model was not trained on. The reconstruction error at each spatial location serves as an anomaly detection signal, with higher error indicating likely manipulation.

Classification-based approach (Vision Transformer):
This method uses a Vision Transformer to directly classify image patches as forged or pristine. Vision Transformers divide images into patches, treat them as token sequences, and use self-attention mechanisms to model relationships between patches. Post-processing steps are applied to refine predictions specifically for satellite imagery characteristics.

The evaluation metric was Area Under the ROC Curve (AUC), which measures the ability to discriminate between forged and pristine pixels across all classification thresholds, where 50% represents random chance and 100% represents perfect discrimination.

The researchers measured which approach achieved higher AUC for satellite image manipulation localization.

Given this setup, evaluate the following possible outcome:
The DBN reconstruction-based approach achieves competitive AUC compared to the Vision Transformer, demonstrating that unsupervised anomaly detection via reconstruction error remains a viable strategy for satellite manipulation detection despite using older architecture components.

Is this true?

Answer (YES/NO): NO